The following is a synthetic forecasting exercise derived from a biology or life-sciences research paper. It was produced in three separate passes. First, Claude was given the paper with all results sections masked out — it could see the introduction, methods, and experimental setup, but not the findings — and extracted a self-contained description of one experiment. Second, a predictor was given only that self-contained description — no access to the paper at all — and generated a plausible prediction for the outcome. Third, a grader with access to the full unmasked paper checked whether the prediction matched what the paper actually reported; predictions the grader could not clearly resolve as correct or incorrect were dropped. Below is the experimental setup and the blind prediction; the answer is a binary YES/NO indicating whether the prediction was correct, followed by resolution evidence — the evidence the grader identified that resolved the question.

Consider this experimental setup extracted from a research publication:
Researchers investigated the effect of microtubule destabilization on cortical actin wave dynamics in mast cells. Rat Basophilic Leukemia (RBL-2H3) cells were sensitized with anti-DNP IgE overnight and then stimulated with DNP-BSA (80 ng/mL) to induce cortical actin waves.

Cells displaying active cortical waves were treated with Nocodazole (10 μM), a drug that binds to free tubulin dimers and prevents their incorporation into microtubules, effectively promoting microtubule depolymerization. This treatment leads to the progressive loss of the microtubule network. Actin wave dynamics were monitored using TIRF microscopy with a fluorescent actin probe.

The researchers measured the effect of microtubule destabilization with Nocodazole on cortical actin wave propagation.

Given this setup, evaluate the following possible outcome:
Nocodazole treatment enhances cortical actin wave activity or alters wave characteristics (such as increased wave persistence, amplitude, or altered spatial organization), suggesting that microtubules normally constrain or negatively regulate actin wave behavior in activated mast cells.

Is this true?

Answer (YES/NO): NO